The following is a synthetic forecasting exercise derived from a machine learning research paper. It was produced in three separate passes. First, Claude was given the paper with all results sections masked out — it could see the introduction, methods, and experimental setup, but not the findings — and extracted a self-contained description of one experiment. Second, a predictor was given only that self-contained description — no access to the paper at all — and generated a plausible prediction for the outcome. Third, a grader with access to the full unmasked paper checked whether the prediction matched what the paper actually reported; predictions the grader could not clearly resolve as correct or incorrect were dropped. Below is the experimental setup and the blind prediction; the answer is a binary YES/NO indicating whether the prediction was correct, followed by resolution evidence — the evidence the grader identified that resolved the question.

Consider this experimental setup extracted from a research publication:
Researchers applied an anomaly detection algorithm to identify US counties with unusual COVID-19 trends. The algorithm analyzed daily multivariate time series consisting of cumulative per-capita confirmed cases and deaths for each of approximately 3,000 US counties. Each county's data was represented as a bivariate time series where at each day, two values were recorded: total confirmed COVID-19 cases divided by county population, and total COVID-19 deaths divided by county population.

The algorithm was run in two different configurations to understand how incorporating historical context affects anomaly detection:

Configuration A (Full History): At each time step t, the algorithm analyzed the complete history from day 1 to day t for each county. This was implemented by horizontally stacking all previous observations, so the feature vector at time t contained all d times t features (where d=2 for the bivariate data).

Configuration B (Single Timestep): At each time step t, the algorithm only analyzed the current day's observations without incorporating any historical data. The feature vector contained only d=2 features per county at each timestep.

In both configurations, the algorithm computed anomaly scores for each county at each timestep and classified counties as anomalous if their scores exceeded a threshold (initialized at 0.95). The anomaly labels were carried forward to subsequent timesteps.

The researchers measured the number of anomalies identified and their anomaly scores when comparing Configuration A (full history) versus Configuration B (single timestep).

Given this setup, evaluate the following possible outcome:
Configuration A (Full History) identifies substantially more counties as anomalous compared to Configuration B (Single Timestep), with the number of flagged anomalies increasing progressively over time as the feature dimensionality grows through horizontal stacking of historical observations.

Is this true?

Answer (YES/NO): NO